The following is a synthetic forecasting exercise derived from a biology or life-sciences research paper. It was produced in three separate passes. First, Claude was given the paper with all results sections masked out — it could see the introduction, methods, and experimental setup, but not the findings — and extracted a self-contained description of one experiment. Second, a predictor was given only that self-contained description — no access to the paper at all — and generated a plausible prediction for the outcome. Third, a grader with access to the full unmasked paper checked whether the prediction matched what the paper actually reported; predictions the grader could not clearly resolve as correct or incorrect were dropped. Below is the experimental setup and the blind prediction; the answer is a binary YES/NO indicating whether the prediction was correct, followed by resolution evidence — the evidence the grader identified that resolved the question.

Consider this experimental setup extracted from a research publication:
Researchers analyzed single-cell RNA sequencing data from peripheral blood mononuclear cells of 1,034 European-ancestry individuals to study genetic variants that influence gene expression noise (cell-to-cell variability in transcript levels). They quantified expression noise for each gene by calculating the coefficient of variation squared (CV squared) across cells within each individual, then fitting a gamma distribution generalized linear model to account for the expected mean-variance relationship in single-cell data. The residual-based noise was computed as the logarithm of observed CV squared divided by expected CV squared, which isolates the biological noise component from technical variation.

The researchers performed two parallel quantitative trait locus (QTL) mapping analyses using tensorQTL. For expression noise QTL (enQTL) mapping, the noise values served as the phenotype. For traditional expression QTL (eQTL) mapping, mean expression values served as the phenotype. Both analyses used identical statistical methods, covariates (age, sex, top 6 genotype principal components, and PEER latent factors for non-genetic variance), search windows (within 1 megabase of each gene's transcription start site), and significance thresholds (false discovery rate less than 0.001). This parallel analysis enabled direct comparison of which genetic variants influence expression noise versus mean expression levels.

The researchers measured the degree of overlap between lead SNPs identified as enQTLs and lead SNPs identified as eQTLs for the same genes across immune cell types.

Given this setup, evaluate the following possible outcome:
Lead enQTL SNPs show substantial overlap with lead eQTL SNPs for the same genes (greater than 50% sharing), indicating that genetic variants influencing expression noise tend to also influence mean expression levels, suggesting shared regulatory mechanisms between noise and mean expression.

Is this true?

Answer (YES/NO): NO